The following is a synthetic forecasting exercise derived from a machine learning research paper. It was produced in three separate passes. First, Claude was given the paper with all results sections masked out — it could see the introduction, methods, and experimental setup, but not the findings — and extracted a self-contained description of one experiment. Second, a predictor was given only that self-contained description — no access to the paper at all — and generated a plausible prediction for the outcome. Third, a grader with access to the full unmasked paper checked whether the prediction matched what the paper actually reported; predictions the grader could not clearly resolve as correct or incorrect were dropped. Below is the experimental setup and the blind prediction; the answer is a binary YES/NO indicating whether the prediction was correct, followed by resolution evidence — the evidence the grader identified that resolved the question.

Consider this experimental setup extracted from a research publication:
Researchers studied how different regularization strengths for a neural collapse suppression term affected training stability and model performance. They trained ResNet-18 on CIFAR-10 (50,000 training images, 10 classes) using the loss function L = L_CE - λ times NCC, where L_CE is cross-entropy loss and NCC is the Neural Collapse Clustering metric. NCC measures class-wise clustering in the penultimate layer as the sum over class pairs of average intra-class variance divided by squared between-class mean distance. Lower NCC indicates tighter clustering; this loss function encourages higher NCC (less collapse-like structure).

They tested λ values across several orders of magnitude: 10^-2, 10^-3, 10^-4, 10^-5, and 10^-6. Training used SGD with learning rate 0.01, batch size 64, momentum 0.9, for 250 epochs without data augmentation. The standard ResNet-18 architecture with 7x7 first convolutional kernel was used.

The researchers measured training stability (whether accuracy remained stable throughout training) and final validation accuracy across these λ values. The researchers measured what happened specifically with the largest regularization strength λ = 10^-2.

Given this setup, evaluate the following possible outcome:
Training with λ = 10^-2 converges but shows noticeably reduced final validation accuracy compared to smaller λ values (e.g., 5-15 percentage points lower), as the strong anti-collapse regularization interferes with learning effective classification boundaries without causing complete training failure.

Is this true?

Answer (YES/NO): NO